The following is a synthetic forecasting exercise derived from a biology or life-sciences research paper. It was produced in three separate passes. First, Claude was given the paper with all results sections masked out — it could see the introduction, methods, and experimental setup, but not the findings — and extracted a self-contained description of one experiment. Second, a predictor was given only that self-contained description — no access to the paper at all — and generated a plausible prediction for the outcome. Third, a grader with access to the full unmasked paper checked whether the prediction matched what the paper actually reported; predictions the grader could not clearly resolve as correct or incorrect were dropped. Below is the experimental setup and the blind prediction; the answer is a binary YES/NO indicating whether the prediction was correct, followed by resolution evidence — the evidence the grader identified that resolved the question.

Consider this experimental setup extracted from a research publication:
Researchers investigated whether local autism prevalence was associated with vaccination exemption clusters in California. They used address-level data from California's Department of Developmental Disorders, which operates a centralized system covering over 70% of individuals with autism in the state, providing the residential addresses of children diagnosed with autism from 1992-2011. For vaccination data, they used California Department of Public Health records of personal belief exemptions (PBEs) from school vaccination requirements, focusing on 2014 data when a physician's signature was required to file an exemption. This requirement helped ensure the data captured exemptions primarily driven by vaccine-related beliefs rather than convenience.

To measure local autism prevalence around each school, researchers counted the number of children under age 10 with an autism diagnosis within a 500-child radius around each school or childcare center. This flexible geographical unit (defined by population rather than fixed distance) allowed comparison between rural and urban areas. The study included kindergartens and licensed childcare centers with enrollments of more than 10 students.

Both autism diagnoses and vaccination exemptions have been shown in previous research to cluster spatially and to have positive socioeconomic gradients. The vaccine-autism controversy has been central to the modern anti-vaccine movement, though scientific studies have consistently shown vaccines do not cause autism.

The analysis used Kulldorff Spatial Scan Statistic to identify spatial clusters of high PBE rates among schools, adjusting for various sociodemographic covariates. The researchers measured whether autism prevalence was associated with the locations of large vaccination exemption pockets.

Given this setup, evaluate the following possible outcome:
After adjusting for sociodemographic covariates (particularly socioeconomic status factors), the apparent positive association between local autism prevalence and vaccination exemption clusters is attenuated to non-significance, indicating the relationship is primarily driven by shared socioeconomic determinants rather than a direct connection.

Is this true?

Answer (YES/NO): NO